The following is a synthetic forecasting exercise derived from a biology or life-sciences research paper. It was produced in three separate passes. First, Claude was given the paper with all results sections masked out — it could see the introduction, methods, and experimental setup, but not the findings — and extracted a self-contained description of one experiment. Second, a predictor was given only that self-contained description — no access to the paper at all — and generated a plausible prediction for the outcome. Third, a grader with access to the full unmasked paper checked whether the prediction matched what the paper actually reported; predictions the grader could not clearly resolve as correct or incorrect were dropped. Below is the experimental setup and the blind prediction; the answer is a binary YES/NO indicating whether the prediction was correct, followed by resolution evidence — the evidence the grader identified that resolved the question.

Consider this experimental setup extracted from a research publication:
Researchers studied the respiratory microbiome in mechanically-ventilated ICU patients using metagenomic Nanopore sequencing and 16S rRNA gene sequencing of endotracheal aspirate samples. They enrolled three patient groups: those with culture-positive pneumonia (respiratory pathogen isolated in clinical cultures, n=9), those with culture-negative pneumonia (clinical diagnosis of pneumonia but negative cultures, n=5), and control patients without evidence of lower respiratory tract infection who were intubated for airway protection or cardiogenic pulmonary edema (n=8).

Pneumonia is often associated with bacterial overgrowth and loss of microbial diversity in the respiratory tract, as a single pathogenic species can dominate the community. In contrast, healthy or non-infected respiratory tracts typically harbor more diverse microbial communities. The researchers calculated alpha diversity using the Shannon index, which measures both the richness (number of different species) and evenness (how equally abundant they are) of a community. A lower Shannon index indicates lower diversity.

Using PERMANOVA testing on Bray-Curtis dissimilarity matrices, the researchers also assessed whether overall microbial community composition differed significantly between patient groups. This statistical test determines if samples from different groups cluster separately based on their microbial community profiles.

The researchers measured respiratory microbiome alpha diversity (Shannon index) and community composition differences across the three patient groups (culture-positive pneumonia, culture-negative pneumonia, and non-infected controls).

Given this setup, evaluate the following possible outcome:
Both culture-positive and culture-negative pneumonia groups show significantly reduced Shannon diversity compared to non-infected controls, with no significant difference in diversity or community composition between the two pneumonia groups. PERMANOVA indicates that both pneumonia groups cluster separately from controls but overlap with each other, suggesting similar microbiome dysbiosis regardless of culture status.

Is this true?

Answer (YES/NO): NO